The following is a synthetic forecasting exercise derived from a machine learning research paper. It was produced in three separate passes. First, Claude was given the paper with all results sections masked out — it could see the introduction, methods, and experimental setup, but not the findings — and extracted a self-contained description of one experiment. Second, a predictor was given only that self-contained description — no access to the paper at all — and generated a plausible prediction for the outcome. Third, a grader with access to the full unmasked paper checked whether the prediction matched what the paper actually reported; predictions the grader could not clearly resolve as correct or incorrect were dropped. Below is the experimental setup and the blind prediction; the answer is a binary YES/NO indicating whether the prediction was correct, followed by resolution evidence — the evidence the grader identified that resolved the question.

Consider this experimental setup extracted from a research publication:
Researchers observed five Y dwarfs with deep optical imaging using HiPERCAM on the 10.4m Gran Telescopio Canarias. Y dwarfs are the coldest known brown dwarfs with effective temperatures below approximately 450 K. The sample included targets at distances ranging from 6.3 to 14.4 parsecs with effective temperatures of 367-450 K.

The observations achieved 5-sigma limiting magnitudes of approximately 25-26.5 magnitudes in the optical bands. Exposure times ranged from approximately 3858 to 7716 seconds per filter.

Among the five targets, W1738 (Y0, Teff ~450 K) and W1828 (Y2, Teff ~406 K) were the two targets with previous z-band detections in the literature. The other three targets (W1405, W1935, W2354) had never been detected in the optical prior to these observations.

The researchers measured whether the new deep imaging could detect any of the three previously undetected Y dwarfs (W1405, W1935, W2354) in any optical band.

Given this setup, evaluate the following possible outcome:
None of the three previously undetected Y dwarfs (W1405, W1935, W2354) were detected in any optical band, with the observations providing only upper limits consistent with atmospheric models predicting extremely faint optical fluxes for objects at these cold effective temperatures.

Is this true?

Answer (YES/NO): YES